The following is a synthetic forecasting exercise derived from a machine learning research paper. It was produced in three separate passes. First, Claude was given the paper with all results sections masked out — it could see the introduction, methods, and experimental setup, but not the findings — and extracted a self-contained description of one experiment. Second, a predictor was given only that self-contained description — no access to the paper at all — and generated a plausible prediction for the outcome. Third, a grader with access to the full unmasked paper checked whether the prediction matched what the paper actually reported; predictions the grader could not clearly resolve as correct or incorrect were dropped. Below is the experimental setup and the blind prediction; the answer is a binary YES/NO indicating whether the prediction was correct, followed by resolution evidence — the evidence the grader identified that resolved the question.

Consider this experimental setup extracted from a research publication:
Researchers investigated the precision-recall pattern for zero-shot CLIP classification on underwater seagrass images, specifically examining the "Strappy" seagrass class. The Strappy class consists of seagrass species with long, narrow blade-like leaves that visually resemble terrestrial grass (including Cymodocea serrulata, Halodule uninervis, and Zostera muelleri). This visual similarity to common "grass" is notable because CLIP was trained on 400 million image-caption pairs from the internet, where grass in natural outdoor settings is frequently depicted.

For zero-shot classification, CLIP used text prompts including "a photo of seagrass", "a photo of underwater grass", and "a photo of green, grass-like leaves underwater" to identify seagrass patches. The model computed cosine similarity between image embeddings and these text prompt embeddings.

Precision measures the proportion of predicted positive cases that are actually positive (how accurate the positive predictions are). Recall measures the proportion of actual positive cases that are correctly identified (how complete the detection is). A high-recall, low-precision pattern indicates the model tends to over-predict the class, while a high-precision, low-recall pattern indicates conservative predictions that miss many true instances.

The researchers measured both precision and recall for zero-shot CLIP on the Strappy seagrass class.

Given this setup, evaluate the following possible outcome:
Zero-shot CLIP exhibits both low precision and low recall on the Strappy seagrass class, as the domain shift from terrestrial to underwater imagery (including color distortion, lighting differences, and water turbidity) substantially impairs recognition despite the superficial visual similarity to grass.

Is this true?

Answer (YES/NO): NO